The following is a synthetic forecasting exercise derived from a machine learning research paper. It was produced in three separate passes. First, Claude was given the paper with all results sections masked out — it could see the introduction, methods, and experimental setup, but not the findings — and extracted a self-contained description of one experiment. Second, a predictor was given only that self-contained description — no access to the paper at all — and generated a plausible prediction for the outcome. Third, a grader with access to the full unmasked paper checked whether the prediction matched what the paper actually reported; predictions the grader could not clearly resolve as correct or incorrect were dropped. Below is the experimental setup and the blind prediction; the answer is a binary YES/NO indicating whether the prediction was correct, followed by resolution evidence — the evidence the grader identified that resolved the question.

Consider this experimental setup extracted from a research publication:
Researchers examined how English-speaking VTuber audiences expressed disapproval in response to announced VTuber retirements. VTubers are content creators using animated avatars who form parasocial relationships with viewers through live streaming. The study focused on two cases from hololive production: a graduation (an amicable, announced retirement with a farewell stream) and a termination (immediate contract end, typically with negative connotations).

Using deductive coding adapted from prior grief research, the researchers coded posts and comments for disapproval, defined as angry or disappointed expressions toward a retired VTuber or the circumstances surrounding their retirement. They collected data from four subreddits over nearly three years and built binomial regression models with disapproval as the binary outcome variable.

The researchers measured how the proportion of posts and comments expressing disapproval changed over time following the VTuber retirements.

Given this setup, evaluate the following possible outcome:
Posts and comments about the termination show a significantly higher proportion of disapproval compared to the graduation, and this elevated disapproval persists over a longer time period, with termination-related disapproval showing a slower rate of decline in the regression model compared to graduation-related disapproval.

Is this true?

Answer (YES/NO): NO